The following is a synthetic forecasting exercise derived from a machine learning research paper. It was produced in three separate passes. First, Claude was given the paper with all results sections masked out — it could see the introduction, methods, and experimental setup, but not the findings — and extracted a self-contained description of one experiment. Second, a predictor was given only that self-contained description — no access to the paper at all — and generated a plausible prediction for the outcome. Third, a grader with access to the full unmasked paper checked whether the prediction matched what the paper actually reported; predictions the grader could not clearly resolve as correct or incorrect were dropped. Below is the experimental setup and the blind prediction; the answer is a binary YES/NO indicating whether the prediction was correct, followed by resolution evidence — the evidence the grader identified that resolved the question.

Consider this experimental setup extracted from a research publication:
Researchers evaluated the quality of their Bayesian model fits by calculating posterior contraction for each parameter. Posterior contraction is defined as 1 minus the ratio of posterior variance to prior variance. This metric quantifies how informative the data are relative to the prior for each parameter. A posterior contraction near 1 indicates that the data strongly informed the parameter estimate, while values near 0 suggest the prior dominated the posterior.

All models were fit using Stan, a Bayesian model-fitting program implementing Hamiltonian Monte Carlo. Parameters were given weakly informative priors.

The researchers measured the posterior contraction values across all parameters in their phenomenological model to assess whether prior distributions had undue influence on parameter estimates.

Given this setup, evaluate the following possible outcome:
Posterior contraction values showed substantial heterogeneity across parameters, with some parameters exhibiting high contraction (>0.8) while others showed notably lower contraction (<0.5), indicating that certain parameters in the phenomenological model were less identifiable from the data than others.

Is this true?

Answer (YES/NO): NO